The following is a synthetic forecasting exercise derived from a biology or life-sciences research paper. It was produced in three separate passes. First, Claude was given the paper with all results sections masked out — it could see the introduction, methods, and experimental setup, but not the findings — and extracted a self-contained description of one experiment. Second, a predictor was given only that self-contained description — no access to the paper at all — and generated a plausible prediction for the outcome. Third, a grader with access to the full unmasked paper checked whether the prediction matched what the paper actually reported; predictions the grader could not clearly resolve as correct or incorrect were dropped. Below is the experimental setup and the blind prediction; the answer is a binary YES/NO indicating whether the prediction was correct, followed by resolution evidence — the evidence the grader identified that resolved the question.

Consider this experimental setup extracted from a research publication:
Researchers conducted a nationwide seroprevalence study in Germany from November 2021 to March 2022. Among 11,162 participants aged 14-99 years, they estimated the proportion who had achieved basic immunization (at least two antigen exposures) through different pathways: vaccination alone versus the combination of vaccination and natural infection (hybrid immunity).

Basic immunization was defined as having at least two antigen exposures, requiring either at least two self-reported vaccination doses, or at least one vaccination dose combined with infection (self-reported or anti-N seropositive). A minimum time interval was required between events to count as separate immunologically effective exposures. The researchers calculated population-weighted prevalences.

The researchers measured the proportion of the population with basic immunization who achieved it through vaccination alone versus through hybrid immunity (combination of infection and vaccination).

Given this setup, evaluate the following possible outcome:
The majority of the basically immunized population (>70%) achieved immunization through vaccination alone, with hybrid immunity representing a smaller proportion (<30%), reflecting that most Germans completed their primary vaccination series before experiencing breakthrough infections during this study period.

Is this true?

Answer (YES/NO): YES